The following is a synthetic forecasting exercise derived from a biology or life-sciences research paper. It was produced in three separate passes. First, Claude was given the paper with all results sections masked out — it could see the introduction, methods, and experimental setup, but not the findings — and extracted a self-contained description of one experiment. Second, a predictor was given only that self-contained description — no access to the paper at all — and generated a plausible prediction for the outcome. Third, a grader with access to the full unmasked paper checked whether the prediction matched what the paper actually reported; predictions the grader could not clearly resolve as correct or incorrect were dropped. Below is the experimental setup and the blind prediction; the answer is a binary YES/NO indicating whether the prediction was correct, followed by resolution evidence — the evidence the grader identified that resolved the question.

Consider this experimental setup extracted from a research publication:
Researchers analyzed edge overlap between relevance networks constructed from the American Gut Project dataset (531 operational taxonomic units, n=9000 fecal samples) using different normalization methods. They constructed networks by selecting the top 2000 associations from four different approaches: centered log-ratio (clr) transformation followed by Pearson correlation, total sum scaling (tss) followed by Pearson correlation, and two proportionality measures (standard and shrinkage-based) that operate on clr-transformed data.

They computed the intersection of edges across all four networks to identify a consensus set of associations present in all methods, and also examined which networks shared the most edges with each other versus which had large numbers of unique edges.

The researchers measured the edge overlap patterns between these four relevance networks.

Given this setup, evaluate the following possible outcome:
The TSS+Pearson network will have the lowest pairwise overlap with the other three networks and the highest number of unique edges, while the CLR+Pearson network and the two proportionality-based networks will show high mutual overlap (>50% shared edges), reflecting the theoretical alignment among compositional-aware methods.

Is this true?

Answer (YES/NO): YES